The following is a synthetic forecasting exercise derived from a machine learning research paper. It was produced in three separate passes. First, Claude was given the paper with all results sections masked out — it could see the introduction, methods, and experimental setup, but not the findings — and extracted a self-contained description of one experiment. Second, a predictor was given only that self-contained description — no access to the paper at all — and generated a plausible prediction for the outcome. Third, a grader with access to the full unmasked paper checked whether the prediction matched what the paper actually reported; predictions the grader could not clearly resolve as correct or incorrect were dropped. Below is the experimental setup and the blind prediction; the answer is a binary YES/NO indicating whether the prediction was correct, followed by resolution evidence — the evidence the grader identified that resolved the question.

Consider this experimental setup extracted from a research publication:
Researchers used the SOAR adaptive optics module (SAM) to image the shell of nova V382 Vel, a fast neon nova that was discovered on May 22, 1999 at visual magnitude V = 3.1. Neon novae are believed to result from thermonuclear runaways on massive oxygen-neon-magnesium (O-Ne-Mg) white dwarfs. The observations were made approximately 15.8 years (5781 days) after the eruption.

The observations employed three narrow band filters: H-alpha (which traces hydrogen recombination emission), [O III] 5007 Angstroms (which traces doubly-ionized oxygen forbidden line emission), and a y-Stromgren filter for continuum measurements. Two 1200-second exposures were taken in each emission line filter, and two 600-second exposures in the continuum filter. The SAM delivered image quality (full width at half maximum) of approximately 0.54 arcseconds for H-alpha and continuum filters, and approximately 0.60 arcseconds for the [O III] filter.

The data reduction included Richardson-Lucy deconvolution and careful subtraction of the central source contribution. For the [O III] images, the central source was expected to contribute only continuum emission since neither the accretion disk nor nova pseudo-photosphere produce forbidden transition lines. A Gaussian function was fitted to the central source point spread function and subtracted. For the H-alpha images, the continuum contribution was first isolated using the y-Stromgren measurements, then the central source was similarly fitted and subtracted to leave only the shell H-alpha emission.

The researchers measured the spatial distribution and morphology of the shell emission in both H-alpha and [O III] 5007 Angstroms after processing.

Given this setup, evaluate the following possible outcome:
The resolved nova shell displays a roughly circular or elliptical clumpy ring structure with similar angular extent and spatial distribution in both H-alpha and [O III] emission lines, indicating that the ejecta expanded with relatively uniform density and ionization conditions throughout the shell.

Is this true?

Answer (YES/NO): NO